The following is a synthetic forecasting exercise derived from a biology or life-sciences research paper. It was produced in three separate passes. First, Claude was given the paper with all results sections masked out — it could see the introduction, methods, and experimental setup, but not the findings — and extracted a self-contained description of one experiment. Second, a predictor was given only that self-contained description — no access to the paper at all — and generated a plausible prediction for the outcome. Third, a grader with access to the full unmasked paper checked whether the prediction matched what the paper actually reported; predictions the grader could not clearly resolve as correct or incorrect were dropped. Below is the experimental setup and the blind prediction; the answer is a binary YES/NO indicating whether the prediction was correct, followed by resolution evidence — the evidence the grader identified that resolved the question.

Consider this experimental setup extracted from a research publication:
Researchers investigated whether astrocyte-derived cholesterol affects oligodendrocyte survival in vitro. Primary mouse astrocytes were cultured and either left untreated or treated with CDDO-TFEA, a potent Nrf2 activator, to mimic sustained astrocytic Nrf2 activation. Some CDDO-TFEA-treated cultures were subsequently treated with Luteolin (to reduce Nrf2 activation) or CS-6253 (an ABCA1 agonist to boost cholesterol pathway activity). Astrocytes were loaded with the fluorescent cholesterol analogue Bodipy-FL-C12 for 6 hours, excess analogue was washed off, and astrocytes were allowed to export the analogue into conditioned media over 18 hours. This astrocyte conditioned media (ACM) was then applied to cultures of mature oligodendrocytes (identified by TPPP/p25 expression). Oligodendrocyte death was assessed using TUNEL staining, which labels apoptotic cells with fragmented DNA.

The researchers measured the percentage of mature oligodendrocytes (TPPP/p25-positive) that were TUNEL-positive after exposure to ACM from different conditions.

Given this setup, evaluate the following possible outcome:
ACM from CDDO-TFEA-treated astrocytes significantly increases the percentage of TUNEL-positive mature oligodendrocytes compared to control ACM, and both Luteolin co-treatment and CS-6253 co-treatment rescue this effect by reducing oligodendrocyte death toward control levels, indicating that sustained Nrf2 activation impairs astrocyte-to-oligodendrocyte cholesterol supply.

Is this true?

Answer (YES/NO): YES